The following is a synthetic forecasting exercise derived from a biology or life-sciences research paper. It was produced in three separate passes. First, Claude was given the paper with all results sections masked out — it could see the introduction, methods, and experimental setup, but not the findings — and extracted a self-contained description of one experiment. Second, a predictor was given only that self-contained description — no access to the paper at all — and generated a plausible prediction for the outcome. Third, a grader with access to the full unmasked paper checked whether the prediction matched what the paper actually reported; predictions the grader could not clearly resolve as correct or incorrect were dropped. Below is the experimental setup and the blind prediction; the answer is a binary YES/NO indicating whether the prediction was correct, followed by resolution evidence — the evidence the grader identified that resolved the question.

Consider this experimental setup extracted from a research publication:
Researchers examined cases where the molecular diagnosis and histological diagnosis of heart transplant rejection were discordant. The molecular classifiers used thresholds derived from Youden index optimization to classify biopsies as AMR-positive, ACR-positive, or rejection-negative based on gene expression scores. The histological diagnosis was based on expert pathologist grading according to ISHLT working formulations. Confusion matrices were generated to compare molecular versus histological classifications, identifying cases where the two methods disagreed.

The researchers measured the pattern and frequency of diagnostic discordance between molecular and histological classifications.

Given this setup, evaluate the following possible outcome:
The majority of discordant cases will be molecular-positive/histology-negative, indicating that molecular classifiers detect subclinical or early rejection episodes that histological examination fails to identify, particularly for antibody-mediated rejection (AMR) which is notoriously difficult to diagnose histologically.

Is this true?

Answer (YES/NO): NO